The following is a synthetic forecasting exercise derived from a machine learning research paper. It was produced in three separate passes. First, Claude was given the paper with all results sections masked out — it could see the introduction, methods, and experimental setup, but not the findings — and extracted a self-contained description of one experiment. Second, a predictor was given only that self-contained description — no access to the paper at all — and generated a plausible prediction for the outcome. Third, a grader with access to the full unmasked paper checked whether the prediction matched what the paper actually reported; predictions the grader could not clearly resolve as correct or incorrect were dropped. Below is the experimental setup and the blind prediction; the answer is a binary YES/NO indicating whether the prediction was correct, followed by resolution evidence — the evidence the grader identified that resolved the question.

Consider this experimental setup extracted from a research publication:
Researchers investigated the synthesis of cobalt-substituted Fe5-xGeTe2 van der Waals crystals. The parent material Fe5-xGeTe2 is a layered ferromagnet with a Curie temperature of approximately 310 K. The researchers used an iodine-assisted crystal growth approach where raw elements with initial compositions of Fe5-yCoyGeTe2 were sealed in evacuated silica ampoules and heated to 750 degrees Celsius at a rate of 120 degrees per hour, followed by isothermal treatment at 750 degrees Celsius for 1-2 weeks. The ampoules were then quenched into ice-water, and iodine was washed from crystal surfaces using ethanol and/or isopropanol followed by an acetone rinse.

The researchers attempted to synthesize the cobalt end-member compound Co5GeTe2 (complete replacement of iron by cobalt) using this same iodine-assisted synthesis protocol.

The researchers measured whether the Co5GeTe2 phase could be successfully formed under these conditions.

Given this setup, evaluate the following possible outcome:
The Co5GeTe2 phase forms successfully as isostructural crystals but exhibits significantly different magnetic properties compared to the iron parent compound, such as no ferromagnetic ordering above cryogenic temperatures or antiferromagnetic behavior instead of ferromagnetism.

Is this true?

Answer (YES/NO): NO